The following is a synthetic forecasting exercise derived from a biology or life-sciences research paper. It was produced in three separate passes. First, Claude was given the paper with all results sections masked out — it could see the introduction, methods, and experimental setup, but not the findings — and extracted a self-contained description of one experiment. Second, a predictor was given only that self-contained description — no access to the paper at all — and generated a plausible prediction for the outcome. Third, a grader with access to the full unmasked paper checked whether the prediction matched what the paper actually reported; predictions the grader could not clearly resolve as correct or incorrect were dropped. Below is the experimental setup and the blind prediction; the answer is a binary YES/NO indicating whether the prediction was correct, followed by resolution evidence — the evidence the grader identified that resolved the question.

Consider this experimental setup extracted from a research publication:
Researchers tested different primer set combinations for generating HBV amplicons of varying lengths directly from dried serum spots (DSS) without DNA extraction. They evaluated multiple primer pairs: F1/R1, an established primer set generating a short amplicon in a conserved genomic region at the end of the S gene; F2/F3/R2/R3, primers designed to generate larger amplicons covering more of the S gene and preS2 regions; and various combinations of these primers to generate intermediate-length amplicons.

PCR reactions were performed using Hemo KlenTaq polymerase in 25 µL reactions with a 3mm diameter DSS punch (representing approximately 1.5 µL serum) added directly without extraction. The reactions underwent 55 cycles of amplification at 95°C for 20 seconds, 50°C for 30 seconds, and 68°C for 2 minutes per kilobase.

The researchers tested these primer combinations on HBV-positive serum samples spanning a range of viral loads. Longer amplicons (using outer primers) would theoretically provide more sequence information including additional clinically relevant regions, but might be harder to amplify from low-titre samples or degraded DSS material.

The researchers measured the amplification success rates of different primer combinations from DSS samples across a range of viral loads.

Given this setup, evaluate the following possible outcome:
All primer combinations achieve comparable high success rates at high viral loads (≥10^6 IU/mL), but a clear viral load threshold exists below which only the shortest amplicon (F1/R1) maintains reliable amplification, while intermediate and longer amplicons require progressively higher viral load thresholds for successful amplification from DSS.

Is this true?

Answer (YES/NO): NO